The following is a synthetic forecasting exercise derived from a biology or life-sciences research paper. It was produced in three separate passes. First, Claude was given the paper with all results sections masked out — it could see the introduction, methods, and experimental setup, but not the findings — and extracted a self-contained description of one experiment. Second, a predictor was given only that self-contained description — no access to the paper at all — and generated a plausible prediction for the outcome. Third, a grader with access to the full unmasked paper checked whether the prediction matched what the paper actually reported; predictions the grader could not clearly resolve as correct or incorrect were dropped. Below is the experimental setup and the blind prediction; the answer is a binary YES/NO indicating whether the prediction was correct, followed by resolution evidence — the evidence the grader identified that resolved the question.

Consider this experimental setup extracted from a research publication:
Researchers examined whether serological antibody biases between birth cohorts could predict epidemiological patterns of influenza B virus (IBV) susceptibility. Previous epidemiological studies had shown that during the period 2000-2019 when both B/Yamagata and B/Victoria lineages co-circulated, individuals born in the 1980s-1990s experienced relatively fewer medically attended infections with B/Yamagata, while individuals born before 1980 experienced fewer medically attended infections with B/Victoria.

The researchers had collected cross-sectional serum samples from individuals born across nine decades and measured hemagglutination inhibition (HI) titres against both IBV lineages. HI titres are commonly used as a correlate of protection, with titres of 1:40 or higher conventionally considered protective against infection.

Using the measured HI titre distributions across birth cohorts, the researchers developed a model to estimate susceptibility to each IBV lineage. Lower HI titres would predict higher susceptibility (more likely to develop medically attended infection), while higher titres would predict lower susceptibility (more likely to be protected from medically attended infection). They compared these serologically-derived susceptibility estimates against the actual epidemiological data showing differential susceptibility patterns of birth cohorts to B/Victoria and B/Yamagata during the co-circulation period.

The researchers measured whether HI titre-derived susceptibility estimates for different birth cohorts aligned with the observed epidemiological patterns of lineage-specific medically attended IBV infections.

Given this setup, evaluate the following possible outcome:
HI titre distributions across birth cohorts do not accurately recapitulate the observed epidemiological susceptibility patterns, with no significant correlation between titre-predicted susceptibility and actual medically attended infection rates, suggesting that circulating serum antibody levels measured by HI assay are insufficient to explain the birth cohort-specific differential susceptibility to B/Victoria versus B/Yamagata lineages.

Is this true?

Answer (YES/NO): NO